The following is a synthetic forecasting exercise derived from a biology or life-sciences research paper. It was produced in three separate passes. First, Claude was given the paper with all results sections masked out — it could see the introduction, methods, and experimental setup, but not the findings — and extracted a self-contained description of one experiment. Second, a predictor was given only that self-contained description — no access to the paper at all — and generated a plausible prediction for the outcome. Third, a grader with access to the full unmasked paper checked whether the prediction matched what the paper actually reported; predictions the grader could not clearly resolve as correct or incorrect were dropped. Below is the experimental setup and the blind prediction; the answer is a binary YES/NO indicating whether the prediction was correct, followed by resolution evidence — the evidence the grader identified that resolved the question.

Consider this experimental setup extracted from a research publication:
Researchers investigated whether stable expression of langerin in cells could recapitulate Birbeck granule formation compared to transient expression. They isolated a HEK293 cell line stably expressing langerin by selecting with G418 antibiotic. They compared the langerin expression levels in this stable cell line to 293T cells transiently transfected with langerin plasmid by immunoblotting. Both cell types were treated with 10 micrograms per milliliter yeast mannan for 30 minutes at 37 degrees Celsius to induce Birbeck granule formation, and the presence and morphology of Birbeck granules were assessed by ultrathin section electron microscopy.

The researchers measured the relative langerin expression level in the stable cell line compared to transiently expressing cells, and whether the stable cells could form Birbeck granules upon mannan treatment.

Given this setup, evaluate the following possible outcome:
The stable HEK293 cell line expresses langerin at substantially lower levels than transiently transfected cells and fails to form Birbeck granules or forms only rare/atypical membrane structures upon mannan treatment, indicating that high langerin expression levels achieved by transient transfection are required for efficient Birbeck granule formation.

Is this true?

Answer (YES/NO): NO